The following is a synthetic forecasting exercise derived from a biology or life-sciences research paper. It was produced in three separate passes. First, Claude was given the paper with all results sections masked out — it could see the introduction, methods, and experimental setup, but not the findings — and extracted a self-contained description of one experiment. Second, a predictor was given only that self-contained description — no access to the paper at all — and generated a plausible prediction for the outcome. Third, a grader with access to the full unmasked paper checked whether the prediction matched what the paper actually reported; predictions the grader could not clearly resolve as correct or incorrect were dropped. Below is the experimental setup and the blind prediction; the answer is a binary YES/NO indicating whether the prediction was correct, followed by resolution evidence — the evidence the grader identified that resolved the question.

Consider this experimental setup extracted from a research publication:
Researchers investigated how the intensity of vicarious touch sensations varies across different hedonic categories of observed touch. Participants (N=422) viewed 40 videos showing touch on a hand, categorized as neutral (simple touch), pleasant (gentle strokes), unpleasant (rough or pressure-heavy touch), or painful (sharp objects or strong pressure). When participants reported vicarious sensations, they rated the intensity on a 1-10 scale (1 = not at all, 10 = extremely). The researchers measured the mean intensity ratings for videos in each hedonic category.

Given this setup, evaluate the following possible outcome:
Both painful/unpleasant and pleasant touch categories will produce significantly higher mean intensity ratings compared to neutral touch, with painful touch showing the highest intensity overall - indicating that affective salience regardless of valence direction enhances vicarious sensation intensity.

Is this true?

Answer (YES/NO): YES